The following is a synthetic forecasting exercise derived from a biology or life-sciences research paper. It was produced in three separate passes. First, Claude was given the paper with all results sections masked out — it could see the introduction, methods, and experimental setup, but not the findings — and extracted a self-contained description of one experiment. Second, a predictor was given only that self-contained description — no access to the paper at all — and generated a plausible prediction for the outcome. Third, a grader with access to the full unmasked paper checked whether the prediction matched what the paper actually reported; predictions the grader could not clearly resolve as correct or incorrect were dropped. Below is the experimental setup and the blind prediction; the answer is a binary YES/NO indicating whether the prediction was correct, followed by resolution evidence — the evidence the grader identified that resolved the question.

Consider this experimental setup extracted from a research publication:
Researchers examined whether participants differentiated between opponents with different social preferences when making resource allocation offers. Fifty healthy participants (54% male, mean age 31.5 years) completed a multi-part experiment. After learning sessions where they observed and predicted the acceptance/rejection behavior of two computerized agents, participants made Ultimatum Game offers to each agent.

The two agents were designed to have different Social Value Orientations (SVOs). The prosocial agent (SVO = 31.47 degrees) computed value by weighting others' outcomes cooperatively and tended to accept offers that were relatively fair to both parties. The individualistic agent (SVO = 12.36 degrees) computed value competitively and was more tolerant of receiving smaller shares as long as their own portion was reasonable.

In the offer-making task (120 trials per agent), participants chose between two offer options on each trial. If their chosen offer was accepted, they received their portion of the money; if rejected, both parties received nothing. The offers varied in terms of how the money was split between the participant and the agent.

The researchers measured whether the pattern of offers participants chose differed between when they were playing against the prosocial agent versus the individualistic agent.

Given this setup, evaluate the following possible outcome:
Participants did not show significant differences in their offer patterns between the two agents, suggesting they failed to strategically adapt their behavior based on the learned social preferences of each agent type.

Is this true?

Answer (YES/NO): NO